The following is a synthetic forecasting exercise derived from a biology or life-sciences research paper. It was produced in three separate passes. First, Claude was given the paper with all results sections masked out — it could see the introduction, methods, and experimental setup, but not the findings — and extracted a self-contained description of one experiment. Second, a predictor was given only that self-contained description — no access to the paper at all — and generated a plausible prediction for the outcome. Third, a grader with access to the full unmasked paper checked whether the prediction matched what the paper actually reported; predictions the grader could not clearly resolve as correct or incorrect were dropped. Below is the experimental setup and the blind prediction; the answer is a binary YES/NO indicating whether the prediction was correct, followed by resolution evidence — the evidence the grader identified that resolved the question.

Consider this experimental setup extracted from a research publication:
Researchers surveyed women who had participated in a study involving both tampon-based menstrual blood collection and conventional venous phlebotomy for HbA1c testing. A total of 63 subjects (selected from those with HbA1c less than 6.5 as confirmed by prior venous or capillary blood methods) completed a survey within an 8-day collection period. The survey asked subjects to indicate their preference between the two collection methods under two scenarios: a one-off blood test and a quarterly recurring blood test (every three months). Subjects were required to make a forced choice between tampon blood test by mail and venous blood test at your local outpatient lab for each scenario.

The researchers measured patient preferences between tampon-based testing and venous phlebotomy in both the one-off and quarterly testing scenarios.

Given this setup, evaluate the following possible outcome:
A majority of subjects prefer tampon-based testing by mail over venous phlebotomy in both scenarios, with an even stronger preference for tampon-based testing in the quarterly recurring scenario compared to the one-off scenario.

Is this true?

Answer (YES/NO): YES